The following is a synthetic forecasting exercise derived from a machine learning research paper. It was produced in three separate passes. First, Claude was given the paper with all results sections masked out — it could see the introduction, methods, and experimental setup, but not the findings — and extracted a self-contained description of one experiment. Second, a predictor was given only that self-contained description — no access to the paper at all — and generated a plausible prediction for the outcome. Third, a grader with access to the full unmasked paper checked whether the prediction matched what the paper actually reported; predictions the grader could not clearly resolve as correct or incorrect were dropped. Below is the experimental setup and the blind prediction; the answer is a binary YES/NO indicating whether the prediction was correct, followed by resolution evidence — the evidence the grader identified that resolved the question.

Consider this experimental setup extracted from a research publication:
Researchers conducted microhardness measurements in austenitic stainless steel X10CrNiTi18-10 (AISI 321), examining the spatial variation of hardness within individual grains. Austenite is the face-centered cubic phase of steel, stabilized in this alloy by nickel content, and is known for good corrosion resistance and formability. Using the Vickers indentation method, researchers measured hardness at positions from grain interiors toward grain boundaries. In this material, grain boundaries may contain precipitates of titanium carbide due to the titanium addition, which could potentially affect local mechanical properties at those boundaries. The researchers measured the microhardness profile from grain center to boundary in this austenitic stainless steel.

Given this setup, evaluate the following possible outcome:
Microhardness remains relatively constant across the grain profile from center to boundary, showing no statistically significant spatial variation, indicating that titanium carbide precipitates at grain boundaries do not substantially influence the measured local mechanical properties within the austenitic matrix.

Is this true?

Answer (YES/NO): NO